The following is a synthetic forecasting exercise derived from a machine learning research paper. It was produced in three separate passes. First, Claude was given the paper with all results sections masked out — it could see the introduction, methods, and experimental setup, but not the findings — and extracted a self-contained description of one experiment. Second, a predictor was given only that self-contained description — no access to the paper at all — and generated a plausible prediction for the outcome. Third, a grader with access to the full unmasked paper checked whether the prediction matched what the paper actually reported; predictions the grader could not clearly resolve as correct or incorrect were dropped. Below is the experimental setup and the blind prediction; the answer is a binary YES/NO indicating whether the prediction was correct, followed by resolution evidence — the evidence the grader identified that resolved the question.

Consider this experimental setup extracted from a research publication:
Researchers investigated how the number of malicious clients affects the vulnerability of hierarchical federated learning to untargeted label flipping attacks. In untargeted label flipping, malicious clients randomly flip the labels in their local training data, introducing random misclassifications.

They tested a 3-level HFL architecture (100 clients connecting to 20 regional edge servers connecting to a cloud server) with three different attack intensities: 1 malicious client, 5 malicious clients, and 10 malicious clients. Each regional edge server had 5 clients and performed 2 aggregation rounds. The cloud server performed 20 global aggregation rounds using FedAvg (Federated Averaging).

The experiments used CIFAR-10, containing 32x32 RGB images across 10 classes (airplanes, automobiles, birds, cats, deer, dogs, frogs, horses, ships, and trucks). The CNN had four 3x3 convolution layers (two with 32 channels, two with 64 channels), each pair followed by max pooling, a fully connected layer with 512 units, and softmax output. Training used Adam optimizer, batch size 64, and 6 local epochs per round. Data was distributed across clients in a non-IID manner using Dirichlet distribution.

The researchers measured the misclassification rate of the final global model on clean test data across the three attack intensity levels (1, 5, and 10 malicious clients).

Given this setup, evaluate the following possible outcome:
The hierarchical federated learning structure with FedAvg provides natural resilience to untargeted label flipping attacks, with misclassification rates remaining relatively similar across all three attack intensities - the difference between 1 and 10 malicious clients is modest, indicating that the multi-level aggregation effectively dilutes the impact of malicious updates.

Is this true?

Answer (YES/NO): YES